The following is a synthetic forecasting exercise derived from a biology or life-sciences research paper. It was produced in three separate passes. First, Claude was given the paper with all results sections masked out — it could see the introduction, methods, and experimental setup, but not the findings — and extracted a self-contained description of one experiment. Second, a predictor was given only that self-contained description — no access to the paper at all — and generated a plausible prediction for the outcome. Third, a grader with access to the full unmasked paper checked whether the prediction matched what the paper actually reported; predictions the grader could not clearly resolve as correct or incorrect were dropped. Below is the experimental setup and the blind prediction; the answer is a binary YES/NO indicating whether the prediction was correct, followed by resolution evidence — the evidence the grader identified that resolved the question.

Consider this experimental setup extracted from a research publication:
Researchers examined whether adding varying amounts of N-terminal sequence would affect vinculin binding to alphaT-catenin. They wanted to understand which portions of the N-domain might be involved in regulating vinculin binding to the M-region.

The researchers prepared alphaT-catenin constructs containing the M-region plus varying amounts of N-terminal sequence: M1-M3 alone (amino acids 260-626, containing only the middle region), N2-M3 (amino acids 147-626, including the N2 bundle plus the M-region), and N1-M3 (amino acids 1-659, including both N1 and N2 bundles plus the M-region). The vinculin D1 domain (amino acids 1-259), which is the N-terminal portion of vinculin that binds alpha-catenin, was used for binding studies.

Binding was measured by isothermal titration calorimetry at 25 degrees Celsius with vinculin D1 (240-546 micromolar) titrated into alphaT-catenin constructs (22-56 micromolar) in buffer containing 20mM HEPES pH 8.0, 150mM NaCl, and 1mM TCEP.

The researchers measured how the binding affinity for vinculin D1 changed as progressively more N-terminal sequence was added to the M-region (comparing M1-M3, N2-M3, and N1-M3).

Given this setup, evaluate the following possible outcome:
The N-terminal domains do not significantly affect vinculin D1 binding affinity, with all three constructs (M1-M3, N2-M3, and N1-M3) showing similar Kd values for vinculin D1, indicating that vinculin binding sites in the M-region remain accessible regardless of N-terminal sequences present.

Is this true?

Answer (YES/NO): NO